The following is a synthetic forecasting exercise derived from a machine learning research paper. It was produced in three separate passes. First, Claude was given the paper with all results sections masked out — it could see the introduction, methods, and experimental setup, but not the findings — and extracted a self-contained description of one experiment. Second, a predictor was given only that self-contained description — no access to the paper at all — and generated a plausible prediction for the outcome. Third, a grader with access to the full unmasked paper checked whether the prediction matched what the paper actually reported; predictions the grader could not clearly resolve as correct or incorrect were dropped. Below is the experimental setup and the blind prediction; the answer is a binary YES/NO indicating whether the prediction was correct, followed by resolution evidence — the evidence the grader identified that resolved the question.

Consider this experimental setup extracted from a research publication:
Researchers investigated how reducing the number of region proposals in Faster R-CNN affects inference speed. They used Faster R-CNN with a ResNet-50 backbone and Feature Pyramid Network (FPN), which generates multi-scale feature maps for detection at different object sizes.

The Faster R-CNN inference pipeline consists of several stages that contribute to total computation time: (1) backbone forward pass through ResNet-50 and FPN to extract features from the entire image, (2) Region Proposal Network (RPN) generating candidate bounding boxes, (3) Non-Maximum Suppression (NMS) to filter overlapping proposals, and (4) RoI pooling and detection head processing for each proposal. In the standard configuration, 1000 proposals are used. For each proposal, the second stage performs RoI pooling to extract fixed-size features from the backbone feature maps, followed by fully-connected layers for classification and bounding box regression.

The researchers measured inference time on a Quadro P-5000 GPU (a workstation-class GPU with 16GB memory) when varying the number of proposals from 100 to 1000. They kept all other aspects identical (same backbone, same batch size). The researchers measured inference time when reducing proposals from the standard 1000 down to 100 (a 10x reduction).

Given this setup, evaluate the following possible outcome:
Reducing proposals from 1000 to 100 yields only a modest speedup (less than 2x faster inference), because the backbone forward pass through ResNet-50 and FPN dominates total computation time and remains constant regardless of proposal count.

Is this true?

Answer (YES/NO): YES